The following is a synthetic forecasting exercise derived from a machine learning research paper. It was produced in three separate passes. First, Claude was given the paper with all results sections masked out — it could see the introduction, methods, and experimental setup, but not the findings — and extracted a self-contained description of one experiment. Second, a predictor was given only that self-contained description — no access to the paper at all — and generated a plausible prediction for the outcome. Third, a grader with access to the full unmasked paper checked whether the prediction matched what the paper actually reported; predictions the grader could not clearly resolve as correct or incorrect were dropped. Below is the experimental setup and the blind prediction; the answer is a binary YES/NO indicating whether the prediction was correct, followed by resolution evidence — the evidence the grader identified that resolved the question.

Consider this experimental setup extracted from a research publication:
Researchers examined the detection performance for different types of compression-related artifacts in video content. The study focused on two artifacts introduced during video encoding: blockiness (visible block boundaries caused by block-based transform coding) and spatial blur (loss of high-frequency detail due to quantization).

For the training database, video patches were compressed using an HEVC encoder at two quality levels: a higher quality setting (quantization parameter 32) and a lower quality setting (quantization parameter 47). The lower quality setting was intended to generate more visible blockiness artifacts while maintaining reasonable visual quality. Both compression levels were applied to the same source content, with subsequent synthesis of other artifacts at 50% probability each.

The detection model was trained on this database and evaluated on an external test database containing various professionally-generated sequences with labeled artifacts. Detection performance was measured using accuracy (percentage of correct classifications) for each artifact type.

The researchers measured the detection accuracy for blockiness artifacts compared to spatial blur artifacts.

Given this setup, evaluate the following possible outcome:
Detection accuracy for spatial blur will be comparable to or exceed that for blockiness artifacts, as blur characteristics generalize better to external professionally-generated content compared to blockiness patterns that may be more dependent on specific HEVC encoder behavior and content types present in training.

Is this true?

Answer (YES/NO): NO